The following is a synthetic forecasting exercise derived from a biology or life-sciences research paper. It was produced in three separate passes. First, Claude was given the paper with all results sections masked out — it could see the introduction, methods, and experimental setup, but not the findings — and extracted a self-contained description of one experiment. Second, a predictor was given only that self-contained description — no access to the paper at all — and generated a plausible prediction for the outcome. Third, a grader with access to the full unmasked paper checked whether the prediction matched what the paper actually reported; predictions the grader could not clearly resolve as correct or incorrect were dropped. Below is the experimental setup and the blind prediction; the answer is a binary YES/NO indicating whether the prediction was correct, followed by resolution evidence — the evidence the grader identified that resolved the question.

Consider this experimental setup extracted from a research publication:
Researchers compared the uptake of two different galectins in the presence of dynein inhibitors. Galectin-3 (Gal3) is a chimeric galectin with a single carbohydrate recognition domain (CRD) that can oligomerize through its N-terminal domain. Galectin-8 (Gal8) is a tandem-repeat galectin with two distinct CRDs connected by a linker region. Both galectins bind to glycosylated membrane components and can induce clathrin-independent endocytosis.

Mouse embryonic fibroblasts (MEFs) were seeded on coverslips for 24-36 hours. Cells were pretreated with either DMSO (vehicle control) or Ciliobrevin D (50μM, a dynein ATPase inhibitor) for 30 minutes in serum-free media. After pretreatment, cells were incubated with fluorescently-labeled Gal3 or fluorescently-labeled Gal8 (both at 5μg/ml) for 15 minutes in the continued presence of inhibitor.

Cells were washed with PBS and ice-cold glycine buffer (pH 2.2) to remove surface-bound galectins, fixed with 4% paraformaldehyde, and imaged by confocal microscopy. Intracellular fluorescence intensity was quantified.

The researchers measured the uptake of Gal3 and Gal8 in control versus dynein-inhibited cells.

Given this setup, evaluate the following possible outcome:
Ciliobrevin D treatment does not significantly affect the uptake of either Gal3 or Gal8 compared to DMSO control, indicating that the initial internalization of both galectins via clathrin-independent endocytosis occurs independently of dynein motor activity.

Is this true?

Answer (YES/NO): NO